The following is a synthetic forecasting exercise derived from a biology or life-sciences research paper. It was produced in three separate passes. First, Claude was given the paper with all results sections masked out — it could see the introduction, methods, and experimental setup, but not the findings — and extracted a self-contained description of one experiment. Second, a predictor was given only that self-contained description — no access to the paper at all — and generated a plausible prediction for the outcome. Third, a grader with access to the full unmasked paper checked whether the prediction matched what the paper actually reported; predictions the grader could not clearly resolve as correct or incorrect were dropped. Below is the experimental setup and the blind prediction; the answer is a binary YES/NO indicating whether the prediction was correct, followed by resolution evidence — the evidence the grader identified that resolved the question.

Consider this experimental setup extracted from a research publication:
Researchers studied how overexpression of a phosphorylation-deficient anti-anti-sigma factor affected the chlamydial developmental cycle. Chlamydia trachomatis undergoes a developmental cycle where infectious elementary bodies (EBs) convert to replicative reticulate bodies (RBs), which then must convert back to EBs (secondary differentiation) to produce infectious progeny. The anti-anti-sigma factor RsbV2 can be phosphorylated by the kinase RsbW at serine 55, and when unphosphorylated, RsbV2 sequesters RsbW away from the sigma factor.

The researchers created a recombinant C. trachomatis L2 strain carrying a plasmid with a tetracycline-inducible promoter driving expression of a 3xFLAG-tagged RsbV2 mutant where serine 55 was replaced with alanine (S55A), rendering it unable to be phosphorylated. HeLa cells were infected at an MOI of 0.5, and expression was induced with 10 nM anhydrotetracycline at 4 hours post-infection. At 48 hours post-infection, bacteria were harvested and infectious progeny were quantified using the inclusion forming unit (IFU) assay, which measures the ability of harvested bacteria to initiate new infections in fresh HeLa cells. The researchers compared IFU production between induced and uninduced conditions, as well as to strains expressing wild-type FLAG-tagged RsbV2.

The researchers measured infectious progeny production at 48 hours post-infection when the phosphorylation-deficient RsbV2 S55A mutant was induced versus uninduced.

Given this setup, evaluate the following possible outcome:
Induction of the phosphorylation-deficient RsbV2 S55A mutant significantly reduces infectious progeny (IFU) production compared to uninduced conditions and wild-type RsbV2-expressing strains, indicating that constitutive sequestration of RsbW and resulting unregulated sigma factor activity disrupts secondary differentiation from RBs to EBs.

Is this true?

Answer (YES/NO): YES